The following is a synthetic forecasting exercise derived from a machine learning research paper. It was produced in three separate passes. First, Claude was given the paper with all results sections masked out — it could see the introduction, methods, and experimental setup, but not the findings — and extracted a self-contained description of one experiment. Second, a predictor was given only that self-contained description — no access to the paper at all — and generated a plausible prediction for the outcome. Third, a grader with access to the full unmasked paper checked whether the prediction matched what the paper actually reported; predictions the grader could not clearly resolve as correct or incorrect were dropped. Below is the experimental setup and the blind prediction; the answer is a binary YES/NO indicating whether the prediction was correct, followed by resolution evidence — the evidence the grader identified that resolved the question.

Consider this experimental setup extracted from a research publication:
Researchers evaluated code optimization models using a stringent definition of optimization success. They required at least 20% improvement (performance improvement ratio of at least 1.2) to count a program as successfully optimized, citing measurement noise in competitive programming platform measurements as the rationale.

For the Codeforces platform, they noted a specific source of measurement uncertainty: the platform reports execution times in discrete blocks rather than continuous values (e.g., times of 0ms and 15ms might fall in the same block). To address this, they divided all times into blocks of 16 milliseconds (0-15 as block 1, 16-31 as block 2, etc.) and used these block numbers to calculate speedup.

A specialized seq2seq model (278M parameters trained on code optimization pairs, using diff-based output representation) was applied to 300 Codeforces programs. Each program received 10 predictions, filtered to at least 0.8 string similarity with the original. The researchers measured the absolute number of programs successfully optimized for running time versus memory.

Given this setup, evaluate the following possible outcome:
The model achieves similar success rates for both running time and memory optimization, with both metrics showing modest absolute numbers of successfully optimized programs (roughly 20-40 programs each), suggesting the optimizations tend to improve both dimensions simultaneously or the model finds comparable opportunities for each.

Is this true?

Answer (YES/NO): NO